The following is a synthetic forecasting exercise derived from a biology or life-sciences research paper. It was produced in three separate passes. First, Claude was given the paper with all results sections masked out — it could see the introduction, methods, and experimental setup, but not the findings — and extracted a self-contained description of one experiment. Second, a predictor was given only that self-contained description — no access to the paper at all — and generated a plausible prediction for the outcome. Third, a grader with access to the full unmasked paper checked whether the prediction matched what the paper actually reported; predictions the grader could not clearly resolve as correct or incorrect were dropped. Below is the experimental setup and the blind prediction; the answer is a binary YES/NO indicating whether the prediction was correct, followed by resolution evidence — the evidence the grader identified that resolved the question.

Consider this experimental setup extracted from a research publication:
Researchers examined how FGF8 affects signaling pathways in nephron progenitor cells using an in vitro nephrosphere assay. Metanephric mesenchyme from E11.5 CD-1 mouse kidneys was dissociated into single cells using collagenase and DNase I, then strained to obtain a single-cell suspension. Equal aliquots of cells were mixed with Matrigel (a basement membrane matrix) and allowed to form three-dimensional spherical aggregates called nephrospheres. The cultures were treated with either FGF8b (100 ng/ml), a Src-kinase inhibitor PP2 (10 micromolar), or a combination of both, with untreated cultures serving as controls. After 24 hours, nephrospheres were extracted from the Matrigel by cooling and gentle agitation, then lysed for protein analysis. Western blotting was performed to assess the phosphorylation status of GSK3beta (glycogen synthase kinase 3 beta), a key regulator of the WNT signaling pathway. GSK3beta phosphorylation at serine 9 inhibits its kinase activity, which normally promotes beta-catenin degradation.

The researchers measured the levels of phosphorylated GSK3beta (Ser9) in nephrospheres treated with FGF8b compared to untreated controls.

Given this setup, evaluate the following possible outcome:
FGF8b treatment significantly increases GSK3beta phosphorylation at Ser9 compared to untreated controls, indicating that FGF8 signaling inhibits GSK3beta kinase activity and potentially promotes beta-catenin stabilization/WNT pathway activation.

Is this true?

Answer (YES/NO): NO